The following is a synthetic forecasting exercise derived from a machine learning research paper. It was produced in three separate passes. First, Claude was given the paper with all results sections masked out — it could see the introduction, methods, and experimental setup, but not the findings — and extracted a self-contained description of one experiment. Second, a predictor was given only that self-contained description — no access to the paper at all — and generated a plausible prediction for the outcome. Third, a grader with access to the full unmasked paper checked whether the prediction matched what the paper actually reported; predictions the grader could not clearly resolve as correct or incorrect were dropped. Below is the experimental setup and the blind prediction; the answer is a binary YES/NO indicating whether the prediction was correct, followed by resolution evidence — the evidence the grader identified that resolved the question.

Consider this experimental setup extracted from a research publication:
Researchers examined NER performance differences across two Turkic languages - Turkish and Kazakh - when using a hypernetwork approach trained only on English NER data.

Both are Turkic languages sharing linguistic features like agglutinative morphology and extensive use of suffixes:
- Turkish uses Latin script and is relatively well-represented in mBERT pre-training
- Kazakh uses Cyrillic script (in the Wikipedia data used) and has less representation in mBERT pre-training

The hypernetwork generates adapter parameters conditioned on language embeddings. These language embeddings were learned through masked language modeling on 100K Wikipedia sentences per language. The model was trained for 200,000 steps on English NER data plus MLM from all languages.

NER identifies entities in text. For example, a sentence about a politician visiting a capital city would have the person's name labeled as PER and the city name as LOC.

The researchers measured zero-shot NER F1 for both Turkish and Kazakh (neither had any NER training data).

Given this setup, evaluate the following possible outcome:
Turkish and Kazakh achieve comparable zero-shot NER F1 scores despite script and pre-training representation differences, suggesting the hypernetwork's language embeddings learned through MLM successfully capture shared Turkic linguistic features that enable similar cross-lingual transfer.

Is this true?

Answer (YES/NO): NO